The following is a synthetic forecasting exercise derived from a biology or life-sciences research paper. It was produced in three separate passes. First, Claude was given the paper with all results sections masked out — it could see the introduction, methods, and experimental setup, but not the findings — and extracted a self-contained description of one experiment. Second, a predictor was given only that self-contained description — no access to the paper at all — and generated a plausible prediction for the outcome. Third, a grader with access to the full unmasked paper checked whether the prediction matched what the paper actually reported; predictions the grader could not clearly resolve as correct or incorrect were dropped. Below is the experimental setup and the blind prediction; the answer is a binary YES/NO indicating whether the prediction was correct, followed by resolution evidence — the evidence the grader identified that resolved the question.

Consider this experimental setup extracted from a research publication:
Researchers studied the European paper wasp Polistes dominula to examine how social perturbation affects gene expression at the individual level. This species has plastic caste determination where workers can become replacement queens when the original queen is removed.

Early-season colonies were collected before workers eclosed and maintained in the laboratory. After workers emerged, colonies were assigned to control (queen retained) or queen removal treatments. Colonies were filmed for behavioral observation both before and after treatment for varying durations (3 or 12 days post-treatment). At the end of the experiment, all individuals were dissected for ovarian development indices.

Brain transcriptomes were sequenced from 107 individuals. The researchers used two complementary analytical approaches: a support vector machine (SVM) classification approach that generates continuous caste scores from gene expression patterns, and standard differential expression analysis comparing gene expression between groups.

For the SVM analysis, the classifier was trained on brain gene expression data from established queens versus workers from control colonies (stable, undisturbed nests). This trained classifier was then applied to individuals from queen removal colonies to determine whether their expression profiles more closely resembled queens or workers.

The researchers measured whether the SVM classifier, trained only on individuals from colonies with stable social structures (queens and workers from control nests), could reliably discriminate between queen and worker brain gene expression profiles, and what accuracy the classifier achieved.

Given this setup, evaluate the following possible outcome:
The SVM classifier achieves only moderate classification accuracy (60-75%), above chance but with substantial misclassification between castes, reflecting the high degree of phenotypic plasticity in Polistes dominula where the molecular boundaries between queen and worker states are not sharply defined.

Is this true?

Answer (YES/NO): NO